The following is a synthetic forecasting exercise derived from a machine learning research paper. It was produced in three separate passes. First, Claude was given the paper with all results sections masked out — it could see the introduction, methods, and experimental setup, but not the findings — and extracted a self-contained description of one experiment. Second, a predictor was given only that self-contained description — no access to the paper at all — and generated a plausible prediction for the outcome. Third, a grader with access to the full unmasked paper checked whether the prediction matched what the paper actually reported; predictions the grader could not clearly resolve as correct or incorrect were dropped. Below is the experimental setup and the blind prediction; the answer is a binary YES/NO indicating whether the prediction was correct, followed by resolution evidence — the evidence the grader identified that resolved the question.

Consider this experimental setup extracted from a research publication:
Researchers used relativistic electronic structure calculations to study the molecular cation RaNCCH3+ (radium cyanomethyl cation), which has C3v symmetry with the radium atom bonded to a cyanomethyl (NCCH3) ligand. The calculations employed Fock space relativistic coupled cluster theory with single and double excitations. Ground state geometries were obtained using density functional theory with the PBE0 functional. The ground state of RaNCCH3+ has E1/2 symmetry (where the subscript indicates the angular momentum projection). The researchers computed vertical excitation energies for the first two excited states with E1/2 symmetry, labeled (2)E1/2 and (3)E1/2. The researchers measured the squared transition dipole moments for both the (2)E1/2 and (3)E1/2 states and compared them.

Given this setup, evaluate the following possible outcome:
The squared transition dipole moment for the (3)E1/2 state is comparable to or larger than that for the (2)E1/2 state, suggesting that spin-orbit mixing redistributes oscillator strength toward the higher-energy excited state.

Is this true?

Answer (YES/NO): NO